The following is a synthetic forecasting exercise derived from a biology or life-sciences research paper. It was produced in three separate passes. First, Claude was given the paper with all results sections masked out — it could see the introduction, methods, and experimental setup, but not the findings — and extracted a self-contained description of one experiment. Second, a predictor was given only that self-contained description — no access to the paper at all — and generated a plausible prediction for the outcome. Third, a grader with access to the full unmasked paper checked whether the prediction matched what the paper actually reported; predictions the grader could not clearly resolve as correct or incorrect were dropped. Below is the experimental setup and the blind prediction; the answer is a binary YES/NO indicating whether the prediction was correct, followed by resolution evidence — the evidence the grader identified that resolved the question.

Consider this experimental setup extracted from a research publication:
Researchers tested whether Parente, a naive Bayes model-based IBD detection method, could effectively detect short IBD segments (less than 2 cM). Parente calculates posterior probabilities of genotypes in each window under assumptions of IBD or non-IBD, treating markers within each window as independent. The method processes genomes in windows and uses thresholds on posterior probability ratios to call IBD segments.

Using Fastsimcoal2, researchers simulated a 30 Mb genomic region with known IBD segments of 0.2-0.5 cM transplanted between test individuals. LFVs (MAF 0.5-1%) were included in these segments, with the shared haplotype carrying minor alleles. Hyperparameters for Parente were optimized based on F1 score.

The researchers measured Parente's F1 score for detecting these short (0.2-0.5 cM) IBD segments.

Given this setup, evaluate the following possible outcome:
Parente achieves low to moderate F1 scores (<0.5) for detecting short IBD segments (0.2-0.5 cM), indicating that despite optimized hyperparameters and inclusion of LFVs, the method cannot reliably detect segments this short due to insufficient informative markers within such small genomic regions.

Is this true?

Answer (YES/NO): YES